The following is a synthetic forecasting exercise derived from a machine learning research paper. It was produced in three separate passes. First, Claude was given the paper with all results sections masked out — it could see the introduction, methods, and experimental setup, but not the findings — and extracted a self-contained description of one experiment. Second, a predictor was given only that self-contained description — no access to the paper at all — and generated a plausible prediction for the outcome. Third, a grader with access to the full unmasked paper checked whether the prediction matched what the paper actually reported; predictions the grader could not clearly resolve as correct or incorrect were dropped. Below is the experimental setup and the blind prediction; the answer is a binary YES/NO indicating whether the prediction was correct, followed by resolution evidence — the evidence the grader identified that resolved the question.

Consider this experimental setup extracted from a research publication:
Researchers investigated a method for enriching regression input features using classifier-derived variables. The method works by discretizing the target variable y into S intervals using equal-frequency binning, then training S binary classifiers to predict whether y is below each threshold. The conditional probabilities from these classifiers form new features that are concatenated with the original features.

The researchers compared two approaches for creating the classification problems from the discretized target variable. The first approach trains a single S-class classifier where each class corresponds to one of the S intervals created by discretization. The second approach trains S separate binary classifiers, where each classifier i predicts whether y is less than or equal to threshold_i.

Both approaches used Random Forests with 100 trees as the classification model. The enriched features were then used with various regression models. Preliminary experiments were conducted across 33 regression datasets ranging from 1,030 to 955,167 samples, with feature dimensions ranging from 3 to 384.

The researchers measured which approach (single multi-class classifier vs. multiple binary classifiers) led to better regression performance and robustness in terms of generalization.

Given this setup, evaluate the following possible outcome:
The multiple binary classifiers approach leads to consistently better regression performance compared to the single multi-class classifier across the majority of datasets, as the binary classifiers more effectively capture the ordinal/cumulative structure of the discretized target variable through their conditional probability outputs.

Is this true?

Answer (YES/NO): YES